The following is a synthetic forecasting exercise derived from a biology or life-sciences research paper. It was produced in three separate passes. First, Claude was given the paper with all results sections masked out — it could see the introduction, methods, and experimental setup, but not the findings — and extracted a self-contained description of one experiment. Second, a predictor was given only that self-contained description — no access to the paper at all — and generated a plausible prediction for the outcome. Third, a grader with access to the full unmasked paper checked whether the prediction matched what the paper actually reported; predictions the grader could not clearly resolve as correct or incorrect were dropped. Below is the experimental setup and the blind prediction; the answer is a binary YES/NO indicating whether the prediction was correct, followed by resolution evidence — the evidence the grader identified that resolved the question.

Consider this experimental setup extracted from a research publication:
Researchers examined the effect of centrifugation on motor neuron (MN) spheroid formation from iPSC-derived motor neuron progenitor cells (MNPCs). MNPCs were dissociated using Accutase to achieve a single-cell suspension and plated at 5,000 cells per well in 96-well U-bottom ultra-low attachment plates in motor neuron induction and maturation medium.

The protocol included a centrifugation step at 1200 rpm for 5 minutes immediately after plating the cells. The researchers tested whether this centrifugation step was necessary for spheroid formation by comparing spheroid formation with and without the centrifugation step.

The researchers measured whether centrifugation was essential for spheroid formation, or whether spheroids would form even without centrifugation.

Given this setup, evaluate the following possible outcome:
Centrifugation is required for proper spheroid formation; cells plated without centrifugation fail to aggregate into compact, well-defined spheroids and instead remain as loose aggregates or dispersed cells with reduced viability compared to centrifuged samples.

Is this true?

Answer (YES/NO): NO